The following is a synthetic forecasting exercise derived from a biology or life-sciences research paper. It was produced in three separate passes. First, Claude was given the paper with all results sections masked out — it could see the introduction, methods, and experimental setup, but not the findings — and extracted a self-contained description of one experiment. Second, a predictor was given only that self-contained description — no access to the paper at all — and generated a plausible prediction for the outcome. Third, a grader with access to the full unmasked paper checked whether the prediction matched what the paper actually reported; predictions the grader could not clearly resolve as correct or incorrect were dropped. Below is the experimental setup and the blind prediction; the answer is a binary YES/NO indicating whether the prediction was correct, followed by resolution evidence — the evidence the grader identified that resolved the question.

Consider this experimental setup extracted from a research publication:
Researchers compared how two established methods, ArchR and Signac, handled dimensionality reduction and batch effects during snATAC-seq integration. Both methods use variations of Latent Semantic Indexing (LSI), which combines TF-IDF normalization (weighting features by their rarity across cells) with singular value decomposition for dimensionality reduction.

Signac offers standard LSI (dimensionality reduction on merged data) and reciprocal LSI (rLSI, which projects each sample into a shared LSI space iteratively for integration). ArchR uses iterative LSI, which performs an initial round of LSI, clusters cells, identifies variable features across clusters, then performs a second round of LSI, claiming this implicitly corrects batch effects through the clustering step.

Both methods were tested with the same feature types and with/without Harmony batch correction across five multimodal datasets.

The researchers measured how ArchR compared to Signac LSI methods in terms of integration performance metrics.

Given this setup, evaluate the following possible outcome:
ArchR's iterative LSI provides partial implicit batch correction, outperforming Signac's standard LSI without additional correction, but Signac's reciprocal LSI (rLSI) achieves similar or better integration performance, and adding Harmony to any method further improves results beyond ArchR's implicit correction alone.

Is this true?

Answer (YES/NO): NO